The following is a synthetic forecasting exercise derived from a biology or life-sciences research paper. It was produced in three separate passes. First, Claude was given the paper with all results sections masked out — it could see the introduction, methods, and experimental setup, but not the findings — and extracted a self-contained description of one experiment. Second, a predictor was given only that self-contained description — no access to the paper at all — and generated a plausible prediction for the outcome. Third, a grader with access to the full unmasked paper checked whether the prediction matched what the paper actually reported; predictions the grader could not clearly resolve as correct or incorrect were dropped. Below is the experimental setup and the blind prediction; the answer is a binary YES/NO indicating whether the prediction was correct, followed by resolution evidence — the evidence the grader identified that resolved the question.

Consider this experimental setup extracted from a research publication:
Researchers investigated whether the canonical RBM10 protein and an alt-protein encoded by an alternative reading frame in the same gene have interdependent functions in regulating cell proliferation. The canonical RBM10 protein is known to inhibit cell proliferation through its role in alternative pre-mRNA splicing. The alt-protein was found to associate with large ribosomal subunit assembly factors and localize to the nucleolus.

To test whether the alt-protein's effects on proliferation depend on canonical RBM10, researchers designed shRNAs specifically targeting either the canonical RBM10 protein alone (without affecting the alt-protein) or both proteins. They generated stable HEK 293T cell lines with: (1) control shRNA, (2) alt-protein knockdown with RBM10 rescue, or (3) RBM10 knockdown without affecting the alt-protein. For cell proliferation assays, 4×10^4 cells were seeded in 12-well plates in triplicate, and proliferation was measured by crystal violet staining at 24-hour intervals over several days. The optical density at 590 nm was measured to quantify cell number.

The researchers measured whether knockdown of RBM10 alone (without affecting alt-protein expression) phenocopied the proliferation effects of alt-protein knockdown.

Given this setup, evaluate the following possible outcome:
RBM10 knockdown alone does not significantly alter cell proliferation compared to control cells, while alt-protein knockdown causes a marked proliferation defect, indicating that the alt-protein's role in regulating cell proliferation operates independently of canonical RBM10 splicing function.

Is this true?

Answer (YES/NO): NO